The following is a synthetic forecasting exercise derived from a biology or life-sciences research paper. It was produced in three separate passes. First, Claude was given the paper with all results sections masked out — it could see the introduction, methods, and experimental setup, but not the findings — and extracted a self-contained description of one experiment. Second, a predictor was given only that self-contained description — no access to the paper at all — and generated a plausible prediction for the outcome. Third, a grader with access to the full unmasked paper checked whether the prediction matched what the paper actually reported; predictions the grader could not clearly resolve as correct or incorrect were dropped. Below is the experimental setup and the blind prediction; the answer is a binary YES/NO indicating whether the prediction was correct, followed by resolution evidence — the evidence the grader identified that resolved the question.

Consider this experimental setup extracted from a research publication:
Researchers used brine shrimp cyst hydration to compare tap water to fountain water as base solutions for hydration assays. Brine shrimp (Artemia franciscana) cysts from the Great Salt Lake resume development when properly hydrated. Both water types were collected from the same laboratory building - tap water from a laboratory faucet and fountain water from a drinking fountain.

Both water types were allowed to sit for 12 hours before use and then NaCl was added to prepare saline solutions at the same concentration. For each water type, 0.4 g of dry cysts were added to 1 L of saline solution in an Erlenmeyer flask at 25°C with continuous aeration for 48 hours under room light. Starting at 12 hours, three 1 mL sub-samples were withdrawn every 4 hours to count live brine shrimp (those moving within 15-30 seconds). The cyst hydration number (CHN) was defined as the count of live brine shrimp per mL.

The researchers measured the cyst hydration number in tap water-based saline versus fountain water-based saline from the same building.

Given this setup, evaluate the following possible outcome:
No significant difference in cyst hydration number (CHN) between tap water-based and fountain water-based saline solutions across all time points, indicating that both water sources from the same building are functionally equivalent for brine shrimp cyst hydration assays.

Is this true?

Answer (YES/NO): NO